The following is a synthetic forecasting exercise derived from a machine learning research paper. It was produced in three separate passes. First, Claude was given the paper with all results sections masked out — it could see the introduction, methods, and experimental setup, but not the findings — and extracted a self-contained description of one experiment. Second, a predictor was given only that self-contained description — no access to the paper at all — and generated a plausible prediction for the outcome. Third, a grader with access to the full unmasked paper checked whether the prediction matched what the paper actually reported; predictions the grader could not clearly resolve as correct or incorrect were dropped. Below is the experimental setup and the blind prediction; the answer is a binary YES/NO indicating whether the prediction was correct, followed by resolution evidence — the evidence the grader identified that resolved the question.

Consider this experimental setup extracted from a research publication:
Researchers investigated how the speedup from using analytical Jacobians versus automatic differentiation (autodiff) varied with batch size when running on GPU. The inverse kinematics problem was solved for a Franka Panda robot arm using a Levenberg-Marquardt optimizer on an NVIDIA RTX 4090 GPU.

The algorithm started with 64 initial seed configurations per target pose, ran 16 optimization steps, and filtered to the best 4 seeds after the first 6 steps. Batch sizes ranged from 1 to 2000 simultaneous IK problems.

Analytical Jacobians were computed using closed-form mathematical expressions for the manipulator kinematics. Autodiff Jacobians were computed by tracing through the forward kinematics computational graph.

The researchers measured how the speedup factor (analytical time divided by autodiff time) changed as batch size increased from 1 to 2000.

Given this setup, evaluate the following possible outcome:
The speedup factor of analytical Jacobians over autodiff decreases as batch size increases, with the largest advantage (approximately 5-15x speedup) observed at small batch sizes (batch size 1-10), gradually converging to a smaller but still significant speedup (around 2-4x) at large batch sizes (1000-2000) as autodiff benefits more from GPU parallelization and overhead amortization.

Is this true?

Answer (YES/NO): NO